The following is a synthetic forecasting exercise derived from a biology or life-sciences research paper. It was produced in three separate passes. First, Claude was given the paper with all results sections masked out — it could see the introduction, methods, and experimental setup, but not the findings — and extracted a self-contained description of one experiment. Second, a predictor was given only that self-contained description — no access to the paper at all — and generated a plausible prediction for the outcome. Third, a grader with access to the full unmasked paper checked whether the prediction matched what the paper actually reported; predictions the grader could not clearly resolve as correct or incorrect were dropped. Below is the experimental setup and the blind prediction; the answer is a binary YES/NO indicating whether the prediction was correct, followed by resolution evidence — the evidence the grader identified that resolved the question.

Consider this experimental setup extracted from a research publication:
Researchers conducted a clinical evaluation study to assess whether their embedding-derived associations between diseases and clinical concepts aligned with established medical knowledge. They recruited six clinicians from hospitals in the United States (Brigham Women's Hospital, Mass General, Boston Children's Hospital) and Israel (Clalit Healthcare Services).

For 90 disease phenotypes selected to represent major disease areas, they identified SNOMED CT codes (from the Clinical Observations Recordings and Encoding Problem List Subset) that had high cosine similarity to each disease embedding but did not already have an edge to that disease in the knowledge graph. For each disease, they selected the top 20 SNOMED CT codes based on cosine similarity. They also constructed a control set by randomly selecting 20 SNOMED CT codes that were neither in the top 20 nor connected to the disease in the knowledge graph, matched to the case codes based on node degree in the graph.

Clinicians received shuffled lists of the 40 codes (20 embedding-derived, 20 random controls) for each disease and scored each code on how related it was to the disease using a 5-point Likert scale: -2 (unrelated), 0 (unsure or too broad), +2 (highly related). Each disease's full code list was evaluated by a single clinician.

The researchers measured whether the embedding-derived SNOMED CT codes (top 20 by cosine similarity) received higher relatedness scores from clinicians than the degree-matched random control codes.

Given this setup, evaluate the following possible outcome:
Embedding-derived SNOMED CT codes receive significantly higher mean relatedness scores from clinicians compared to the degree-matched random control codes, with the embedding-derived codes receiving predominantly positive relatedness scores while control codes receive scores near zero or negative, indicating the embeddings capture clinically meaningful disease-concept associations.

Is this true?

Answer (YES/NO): YES